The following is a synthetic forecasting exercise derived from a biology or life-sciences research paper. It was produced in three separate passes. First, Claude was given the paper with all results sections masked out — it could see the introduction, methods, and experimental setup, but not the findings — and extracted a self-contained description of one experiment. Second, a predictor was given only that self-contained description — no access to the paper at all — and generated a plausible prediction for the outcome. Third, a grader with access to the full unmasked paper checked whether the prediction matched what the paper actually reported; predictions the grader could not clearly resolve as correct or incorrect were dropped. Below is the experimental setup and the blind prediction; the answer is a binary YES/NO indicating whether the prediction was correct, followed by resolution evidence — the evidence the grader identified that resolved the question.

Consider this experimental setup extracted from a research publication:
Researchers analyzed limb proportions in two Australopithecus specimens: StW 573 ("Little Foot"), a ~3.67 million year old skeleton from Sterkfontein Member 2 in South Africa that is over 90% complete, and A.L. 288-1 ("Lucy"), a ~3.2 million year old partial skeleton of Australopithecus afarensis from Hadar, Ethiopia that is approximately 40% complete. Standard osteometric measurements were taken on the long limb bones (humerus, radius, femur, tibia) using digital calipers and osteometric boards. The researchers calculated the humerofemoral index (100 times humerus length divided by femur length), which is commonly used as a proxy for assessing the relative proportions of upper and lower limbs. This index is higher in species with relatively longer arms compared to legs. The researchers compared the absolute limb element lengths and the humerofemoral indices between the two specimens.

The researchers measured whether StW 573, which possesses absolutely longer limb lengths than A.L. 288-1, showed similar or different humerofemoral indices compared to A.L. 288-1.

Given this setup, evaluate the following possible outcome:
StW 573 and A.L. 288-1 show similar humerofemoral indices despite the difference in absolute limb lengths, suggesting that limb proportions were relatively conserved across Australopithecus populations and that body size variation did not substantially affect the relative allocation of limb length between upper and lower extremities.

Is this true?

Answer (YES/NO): YES